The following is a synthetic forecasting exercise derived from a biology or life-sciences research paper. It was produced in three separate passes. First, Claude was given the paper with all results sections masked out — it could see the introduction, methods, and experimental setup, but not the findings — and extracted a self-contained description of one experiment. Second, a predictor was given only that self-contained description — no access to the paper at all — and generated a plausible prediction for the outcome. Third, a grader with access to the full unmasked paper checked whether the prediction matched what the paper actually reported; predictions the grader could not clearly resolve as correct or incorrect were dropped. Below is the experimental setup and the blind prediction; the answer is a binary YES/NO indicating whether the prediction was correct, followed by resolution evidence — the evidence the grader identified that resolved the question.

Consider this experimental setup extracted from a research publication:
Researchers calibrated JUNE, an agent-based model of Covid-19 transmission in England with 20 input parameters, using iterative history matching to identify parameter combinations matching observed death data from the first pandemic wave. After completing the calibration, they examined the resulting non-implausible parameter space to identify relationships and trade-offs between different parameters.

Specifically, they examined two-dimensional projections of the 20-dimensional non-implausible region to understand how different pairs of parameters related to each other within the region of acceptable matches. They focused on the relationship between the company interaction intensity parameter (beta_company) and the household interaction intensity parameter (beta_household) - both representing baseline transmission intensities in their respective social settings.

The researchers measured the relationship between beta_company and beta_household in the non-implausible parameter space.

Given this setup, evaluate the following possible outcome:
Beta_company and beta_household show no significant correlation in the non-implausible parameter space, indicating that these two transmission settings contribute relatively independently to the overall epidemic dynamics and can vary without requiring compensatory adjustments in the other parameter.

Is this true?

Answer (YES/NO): NO